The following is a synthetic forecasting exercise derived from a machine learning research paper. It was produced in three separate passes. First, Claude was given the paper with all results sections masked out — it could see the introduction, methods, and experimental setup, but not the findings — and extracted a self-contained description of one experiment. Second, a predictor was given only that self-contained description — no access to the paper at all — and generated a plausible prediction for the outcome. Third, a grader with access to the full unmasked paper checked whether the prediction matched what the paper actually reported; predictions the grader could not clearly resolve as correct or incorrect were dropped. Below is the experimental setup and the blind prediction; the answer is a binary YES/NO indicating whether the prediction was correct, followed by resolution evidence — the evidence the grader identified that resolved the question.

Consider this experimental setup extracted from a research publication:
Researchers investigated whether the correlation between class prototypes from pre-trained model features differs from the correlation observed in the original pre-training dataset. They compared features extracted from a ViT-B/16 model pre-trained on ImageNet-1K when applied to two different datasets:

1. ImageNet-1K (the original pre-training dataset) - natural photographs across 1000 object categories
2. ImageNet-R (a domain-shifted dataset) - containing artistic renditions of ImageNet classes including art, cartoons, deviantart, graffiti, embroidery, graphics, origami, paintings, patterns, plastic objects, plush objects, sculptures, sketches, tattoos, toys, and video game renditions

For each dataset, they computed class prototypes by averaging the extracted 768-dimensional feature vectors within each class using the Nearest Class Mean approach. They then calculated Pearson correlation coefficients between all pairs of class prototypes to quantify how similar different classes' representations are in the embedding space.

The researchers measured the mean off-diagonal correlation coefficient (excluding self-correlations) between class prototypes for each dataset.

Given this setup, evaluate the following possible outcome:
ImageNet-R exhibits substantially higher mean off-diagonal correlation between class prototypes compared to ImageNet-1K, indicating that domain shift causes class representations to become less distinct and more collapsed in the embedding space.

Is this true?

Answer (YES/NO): YES